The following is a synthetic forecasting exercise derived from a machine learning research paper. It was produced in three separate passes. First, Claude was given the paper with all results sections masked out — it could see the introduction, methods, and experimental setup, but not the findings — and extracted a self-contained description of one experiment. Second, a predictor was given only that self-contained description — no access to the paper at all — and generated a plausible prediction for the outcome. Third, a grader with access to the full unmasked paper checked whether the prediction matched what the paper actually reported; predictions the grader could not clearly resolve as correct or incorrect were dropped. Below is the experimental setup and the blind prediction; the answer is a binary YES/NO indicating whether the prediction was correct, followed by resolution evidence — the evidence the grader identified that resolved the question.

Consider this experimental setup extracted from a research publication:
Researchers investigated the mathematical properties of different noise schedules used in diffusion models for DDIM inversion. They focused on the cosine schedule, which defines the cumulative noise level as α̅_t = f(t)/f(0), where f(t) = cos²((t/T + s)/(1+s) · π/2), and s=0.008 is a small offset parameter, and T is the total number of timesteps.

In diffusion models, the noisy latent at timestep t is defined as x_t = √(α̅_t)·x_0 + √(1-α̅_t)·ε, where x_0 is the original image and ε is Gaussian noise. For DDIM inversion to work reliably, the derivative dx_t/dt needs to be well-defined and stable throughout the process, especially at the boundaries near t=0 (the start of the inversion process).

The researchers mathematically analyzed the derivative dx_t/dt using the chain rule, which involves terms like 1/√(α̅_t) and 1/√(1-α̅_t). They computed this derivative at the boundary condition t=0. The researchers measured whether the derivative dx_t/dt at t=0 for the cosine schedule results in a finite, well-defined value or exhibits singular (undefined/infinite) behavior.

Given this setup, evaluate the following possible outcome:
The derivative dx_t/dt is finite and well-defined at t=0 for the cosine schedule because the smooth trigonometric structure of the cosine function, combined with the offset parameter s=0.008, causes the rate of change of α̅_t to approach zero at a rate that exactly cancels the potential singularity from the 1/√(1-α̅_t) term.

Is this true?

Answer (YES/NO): NO